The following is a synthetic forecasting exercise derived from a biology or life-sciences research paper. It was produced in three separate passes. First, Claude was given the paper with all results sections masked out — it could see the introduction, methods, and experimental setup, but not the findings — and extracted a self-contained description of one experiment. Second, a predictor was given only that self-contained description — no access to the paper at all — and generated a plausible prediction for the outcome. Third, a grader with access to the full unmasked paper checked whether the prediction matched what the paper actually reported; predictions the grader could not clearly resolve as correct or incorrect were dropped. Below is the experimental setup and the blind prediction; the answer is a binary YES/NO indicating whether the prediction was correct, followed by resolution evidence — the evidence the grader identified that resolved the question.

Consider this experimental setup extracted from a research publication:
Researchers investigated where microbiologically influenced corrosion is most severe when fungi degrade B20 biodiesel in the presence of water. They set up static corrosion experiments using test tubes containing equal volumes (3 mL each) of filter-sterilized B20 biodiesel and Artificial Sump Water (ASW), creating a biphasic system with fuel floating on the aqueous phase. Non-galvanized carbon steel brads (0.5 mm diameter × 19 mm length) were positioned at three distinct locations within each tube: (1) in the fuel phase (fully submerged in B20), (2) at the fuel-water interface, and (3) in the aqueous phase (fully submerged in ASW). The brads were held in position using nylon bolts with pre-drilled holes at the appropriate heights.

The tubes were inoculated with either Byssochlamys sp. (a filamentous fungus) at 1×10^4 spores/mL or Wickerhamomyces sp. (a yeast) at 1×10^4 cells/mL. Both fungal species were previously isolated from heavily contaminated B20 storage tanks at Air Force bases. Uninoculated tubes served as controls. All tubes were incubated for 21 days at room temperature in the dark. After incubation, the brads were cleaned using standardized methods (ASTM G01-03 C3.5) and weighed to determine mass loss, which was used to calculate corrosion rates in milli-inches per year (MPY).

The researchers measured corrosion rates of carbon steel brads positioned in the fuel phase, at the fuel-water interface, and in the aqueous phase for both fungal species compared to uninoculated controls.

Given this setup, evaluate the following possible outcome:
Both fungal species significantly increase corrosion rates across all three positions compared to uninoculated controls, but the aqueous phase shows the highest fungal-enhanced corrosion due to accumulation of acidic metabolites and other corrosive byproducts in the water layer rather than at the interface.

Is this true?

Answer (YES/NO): NO